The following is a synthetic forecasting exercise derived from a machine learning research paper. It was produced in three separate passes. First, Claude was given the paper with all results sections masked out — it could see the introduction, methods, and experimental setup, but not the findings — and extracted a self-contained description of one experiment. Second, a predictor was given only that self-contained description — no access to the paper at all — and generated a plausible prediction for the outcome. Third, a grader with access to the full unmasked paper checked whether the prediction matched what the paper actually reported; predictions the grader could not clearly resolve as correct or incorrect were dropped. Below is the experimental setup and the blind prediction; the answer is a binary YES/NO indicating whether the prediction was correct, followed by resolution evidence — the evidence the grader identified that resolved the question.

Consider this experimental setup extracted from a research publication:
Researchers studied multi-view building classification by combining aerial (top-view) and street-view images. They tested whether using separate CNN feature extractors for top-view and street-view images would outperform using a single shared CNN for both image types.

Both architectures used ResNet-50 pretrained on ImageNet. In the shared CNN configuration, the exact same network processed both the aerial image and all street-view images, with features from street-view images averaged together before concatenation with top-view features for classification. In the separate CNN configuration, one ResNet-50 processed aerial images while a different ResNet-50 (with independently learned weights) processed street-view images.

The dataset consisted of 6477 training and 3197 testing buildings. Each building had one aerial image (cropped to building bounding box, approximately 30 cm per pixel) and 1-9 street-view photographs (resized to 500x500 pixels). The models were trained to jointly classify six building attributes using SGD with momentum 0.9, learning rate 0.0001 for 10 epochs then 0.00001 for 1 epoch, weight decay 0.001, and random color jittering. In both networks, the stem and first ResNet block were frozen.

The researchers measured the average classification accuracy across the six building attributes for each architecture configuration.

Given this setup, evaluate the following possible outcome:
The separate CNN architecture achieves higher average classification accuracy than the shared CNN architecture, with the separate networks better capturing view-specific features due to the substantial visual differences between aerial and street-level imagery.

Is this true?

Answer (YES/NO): YES